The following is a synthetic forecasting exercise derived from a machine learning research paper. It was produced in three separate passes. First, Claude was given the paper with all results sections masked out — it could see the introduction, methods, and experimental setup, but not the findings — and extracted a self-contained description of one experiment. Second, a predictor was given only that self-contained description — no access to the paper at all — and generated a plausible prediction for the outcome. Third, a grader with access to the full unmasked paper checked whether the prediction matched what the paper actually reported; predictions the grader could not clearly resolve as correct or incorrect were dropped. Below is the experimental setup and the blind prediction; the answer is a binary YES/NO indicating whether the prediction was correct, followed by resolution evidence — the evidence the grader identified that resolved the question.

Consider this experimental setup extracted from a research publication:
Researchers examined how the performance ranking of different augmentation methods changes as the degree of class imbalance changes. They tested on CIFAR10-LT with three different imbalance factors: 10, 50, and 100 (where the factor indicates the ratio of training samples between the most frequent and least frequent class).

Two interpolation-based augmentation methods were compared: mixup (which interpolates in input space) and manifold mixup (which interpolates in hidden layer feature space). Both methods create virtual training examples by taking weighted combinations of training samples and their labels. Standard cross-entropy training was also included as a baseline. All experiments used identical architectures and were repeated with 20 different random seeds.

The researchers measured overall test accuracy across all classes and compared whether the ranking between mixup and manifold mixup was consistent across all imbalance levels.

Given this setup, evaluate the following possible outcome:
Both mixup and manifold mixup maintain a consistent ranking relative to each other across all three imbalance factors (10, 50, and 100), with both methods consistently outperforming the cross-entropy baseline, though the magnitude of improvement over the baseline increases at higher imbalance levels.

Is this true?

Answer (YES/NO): YES